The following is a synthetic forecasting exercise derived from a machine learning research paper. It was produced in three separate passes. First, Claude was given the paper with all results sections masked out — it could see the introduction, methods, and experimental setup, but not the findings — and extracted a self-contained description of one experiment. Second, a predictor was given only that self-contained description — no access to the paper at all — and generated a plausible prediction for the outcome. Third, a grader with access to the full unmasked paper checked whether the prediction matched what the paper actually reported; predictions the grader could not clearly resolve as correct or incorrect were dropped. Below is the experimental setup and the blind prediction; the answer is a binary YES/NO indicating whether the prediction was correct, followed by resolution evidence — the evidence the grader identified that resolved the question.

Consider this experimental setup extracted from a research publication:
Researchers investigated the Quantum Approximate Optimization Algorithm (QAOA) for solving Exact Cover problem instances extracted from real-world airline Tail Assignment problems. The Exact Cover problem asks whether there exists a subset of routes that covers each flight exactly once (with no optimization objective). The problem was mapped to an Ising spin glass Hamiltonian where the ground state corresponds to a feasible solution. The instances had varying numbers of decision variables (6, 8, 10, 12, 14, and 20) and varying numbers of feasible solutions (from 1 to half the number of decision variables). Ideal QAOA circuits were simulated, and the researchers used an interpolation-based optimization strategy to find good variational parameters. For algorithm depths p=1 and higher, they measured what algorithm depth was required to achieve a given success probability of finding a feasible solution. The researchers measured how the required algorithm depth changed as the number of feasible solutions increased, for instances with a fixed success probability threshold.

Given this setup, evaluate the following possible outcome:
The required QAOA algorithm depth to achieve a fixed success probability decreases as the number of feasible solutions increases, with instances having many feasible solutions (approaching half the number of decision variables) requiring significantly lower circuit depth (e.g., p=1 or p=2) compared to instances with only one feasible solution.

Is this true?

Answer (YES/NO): NO